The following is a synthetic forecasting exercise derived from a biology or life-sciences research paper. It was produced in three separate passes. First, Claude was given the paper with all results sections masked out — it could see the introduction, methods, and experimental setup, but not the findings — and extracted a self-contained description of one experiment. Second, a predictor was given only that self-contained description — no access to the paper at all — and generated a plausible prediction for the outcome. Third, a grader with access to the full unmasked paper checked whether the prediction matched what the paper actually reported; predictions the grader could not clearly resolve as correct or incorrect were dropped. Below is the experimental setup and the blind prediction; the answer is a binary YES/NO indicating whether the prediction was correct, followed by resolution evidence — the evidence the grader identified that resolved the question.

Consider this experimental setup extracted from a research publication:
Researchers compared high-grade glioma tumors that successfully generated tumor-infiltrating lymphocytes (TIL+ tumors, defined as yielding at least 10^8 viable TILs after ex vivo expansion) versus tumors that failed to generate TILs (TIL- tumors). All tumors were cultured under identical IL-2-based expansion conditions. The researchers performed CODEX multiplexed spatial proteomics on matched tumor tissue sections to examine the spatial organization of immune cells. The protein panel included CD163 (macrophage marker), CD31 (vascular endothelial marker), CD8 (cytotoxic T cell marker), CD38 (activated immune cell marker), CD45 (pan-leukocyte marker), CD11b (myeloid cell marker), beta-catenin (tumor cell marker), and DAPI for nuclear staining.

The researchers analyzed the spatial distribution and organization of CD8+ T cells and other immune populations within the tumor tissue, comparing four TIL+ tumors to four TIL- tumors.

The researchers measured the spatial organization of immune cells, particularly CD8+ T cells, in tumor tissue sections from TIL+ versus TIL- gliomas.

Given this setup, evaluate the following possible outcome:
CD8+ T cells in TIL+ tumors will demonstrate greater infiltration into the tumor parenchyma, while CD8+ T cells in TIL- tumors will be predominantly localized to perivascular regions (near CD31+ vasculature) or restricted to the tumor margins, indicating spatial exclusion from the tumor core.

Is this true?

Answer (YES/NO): NO